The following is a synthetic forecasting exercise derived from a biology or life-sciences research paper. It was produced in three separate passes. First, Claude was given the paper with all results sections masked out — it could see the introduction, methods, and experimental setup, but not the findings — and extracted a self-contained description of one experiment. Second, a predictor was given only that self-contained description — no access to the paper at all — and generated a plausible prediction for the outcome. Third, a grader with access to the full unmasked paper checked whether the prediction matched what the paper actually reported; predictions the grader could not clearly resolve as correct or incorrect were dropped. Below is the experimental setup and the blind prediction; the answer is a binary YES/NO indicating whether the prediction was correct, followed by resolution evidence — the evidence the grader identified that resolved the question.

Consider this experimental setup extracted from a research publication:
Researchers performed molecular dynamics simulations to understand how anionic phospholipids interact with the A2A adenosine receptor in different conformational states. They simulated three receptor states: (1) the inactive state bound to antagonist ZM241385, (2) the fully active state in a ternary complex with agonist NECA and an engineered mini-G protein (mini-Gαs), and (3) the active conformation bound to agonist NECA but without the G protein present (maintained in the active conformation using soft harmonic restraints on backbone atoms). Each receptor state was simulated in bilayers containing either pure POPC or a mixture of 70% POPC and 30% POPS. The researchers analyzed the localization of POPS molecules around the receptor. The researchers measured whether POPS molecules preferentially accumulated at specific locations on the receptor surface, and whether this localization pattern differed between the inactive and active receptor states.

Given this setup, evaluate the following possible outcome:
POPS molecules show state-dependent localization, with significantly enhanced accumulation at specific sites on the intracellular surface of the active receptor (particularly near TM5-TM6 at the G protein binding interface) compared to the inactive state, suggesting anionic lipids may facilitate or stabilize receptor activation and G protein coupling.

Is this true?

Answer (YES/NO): YES